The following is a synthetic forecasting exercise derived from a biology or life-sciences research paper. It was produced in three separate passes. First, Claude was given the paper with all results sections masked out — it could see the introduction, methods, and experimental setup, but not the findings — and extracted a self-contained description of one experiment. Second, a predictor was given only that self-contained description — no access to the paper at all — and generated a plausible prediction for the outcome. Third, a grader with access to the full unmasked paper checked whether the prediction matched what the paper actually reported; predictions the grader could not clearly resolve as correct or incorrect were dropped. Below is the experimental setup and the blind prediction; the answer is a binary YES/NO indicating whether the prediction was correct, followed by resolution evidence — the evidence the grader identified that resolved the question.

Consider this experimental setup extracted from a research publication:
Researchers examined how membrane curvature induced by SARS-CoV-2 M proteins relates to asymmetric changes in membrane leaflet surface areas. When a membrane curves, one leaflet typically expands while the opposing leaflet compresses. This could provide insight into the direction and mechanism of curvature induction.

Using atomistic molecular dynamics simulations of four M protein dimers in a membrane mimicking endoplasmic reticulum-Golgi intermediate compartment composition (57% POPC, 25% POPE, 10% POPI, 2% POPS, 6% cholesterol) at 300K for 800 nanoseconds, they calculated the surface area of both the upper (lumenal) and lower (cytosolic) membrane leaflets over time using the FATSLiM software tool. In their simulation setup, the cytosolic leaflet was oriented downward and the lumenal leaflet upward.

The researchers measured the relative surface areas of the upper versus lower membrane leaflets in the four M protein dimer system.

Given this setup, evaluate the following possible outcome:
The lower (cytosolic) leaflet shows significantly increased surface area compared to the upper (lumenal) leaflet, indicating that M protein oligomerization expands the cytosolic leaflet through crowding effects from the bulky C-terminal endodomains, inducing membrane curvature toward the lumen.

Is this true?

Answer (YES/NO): NO